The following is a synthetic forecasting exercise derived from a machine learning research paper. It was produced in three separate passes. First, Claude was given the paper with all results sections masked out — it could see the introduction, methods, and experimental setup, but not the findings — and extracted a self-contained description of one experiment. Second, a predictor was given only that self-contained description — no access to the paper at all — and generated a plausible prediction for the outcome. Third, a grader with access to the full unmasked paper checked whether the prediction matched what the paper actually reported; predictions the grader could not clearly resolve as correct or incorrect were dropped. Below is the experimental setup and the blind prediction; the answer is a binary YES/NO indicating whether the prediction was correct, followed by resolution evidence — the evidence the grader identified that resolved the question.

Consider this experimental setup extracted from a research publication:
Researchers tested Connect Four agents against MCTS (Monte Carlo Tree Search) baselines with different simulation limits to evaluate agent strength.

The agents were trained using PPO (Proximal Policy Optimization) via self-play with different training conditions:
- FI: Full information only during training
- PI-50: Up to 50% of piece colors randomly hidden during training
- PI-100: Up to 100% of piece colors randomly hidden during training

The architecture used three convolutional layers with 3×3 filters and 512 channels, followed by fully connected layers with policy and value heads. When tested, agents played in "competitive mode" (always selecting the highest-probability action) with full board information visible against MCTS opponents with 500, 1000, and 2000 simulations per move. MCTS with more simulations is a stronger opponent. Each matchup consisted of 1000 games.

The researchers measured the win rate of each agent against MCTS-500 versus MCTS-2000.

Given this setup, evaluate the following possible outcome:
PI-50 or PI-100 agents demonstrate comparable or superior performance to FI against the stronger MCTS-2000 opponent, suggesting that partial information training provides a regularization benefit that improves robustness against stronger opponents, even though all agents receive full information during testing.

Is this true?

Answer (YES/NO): NO